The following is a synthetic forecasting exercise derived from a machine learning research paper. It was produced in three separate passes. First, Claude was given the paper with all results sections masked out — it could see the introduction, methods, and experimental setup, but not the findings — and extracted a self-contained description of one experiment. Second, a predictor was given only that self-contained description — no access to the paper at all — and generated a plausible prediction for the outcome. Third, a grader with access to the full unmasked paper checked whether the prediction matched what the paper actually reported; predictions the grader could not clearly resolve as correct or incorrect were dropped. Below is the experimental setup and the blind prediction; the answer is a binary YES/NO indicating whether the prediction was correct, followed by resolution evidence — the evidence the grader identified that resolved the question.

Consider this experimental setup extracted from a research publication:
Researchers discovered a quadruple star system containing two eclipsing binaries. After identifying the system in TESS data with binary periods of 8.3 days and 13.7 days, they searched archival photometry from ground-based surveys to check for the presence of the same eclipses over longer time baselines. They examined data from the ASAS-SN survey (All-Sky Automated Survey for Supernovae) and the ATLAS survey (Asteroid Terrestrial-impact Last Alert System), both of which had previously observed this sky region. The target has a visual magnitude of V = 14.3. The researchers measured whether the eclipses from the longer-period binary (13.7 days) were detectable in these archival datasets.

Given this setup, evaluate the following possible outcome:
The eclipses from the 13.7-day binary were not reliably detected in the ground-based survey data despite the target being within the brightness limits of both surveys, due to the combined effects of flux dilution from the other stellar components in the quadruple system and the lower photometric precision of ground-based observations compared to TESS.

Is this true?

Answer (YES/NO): NO